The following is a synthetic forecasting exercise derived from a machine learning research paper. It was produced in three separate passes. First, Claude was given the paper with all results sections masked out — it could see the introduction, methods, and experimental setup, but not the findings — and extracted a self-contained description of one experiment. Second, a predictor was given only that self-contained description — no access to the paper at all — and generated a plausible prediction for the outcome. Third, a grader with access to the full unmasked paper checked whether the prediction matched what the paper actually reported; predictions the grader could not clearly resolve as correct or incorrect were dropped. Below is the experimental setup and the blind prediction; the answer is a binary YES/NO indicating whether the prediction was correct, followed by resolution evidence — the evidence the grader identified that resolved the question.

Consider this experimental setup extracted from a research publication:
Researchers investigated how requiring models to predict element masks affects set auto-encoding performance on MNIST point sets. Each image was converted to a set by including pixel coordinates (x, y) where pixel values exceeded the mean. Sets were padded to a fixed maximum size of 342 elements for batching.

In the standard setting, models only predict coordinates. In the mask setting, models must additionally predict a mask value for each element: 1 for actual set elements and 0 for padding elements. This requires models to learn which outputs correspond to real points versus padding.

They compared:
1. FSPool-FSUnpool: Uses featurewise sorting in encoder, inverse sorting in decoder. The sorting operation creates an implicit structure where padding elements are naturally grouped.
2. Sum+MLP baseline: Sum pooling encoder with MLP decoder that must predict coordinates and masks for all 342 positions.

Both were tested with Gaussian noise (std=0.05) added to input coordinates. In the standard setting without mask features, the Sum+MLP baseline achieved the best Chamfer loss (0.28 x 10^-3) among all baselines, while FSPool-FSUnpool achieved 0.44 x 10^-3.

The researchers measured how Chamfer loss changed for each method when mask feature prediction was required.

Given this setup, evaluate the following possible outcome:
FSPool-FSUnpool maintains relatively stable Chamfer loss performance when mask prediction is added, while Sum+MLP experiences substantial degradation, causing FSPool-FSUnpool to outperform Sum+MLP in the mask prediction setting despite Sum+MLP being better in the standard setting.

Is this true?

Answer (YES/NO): NO